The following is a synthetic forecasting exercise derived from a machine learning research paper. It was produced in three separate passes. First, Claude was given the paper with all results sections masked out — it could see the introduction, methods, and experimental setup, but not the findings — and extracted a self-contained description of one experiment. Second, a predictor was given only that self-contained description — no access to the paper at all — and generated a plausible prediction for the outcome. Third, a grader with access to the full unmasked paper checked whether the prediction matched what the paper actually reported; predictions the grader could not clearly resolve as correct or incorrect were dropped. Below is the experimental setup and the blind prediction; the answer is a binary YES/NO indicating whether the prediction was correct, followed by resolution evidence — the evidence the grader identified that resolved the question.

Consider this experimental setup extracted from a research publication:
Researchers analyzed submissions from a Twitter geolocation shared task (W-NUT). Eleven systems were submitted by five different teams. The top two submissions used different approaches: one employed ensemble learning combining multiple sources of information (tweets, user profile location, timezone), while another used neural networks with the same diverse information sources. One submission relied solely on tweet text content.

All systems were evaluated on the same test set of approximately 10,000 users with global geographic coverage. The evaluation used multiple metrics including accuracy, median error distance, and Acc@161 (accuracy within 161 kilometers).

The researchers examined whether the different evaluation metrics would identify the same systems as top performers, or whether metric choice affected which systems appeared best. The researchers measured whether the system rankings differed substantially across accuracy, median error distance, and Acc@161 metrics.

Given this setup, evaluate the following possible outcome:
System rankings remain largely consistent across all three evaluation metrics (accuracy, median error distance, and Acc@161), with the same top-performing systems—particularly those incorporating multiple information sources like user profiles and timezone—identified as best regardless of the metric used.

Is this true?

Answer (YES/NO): NO